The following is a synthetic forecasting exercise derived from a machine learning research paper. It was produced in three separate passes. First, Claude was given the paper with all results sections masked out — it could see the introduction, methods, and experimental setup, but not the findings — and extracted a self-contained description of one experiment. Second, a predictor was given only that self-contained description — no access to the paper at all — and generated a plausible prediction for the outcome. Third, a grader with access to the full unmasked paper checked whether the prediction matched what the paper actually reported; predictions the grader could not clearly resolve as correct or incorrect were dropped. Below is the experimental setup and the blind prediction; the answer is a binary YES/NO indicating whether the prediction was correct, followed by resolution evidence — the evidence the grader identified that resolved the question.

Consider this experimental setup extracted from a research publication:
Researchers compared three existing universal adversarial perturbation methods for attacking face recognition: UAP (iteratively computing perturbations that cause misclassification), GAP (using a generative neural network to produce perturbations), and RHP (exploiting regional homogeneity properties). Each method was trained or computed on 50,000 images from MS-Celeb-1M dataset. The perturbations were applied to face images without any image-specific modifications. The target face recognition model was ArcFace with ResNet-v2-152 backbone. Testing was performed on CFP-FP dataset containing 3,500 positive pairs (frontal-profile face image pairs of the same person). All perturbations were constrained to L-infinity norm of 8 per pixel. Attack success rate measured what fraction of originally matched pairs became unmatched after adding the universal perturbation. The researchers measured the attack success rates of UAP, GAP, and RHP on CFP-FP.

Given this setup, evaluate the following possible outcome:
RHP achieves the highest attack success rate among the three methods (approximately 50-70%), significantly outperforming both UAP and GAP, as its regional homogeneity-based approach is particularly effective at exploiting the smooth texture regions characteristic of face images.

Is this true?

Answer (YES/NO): NO